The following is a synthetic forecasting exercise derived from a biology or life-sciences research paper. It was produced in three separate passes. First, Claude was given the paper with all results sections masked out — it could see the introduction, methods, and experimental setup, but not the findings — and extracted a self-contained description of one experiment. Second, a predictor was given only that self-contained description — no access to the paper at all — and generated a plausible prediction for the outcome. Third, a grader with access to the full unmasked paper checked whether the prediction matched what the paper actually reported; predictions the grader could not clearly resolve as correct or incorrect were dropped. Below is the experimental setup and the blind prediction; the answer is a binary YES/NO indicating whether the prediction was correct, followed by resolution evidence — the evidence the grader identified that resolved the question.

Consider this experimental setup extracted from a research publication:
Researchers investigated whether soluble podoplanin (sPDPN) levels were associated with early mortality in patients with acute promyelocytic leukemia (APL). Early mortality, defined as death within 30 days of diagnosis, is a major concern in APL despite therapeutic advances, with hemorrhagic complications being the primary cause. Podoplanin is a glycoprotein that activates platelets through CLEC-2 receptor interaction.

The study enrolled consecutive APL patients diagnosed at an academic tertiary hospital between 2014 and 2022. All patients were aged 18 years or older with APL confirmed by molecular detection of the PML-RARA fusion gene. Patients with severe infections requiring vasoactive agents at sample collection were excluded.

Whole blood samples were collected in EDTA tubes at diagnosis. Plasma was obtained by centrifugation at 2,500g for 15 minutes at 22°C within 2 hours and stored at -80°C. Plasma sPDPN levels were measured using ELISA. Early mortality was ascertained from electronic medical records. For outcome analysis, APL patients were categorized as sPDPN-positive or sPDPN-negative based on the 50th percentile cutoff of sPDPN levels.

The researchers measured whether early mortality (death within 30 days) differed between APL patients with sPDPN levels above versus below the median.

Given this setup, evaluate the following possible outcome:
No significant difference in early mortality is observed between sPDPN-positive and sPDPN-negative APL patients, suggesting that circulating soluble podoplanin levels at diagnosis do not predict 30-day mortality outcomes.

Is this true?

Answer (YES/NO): YES